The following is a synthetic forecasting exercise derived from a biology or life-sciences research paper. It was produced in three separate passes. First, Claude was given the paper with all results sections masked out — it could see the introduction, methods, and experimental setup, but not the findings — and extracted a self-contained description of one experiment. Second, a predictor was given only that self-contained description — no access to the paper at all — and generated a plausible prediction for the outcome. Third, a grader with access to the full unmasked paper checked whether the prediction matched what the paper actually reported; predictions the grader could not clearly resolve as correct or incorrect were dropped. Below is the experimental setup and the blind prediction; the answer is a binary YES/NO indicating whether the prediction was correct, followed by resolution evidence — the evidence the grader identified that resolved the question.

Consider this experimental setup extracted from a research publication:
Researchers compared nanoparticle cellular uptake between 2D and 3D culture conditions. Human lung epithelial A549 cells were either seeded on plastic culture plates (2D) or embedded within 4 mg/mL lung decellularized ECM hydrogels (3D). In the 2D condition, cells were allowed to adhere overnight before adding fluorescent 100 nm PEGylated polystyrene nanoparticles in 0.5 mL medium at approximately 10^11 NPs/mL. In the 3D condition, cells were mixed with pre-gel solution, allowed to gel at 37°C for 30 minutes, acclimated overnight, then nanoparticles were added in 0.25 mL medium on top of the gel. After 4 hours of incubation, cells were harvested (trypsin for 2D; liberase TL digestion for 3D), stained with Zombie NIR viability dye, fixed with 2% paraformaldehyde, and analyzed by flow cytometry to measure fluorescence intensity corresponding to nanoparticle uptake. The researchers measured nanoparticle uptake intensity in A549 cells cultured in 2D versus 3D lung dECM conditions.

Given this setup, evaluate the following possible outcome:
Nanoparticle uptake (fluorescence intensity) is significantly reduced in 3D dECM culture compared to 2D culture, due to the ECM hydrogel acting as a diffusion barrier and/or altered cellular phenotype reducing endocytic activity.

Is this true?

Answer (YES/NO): YES